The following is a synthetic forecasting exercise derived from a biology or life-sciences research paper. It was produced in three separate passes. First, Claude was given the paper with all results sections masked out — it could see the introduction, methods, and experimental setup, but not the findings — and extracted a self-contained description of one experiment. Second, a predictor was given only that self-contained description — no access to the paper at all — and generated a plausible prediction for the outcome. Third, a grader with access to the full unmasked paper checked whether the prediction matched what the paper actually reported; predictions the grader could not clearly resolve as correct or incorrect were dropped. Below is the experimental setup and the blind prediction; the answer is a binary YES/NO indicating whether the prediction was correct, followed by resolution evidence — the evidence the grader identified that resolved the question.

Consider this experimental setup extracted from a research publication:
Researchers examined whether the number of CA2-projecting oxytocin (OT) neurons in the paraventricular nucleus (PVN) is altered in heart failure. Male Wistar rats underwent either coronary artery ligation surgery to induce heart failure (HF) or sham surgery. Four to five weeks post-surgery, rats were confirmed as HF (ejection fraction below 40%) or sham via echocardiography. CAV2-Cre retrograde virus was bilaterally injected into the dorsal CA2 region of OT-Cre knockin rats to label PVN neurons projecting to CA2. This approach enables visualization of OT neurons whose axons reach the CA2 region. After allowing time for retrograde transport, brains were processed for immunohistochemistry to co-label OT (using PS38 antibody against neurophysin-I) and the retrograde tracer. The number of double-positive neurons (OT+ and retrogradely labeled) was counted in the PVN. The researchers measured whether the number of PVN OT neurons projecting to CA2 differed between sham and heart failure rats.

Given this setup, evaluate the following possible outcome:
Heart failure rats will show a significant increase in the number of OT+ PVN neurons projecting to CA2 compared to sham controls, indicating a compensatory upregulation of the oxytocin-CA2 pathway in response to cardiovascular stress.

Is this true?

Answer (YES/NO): NO